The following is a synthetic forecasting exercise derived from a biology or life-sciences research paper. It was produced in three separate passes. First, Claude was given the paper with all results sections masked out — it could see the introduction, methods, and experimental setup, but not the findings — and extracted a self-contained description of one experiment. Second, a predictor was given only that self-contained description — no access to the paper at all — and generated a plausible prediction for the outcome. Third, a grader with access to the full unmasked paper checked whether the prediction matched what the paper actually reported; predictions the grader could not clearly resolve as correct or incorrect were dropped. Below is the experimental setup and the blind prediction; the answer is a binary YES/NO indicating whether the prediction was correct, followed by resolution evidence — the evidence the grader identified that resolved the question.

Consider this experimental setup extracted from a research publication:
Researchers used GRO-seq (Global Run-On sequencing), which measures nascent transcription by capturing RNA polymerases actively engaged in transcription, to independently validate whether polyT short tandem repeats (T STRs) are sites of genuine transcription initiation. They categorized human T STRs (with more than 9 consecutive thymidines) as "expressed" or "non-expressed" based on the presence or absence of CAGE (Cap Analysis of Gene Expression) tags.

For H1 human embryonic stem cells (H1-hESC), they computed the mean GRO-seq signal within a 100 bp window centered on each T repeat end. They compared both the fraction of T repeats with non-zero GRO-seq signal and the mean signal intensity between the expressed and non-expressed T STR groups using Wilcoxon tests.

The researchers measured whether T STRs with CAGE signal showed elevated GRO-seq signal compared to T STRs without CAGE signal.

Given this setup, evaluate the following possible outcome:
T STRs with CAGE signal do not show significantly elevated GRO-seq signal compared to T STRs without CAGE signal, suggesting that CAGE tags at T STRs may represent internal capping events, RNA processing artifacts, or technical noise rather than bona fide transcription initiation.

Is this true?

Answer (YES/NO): NO